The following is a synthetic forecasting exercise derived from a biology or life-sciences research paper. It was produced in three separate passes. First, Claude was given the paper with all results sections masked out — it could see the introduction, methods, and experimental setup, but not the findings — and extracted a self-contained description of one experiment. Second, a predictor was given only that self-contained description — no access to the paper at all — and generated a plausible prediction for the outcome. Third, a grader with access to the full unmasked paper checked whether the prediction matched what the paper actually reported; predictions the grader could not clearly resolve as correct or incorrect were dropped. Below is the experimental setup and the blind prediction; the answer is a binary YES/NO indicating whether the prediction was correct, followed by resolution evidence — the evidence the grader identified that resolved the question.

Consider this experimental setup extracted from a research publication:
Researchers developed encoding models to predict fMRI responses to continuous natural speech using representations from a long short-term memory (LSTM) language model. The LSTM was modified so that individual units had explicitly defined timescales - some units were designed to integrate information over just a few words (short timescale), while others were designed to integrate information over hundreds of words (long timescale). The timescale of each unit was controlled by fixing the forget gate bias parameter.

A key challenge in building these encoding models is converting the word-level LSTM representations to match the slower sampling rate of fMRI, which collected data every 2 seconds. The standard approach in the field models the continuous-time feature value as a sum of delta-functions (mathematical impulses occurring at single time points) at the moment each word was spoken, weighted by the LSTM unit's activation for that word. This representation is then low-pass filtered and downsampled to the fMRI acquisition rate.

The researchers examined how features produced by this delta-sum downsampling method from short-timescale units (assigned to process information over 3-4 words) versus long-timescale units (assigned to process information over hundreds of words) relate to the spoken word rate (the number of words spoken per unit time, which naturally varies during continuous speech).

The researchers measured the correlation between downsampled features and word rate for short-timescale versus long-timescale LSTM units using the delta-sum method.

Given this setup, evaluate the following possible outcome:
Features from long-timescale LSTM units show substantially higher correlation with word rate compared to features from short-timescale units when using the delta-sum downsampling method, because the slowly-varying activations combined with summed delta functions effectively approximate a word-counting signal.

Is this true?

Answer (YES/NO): YES